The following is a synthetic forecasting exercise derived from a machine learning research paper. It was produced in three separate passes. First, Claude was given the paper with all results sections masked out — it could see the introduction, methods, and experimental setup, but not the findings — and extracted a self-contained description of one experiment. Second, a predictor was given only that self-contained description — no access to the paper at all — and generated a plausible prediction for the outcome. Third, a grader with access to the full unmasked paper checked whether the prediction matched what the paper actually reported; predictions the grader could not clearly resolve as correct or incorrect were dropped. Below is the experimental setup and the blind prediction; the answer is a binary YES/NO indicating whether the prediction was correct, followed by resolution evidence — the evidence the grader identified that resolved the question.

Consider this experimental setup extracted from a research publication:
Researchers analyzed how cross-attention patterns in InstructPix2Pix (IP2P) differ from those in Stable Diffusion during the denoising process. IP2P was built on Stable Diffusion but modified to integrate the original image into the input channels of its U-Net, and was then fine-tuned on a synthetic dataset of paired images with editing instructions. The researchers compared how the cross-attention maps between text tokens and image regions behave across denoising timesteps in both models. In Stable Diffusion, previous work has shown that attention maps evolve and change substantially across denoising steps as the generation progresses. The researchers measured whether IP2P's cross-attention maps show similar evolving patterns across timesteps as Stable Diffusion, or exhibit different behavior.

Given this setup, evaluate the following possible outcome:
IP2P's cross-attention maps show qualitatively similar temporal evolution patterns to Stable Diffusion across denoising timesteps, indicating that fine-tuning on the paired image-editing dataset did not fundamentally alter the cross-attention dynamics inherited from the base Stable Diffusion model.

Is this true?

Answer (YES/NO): NO